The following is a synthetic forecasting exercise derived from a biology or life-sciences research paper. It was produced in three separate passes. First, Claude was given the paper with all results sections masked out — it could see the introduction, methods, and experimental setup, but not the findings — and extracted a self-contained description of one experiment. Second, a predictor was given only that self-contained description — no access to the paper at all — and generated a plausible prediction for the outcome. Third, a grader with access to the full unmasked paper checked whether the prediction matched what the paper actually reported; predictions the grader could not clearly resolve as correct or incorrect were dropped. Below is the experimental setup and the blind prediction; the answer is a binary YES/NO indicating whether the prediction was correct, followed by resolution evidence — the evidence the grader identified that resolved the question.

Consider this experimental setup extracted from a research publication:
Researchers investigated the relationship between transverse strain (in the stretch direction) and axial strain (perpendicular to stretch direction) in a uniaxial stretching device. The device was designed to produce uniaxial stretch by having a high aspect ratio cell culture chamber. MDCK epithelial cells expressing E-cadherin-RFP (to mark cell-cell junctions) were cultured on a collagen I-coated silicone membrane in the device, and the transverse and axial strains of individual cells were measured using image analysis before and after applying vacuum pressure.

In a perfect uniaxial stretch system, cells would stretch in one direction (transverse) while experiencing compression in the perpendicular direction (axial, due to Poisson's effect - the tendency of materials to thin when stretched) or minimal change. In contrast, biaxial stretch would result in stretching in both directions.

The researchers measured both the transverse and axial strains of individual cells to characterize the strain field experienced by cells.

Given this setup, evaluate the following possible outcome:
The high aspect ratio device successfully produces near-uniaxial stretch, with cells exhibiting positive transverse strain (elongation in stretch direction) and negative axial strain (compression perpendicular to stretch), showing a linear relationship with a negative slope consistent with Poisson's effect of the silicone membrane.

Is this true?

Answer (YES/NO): NO